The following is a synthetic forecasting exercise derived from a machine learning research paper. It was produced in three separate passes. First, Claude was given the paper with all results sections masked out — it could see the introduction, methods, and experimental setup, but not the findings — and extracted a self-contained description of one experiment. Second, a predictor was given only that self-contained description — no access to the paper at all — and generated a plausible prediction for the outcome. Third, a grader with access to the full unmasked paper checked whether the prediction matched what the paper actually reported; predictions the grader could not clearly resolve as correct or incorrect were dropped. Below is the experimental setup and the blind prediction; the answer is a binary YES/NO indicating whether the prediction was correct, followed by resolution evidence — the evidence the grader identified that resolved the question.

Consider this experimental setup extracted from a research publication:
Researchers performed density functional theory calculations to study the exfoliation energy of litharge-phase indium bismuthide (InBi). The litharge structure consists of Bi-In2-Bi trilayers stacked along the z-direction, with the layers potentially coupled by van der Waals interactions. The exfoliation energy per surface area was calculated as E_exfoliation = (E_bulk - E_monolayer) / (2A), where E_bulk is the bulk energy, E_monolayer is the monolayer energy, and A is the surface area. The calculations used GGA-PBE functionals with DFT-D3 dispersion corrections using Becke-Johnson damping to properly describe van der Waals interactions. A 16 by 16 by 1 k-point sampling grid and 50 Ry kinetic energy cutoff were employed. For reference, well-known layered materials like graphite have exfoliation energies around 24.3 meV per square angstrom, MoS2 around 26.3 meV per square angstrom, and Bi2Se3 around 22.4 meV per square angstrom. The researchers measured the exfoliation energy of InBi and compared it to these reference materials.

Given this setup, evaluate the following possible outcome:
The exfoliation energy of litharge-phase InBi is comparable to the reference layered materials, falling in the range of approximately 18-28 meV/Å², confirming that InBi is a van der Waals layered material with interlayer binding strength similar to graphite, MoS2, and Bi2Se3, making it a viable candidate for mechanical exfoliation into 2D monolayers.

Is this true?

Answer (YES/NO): YES